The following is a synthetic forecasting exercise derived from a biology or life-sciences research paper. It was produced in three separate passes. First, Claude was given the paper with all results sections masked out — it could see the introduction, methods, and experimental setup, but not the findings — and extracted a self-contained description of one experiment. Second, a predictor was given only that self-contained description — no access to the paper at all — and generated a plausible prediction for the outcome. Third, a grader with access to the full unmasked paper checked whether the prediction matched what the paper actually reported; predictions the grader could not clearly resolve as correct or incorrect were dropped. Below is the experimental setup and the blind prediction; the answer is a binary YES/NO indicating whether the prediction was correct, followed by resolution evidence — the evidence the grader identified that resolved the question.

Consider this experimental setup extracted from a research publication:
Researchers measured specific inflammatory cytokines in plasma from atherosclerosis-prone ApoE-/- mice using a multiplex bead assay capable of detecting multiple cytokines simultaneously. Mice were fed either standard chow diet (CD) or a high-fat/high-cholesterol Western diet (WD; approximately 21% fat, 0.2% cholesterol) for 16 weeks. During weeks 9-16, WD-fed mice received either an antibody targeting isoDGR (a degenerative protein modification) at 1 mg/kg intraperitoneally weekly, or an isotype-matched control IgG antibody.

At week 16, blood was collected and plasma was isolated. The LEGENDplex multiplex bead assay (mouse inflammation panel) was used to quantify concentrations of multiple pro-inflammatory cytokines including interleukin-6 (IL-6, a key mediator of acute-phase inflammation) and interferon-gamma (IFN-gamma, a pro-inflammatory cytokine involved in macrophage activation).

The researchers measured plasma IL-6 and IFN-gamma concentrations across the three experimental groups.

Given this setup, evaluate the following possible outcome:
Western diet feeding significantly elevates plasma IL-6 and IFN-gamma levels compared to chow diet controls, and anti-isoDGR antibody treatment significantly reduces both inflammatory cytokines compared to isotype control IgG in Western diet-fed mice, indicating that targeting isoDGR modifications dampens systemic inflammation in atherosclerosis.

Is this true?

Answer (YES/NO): NO